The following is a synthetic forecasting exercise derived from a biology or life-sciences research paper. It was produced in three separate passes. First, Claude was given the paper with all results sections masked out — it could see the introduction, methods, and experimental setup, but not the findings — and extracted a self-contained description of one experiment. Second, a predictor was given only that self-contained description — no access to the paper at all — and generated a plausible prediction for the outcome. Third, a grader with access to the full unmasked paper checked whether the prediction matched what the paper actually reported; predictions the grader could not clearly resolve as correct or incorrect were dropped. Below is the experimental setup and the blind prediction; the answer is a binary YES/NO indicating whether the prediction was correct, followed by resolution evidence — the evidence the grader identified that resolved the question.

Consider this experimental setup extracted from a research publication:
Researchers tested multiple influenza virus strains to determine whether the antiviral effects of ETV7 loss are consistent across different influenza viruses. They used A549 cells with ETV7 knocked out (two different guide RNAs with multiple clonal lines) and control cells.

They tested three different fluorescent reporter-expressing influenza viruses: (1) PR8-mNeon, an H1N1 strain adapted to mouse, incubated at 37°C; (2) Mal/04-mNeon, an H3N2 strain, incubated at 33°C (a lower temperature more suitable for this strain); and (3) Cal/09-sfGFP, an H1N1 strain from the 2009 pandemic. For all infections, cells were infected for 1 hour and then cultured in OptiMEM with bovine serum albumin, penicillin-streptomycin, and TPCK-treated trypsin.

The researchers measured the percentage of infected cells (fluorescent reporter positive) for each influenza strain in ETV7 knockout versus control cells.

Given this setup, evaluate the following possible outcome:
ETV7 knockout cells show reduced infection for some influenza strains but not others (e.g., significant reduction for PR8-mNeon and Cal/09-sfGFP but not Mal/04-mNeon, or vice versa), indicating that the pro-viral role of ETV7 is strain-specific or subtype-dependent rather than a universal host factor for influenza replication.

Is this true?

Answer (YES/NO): NO